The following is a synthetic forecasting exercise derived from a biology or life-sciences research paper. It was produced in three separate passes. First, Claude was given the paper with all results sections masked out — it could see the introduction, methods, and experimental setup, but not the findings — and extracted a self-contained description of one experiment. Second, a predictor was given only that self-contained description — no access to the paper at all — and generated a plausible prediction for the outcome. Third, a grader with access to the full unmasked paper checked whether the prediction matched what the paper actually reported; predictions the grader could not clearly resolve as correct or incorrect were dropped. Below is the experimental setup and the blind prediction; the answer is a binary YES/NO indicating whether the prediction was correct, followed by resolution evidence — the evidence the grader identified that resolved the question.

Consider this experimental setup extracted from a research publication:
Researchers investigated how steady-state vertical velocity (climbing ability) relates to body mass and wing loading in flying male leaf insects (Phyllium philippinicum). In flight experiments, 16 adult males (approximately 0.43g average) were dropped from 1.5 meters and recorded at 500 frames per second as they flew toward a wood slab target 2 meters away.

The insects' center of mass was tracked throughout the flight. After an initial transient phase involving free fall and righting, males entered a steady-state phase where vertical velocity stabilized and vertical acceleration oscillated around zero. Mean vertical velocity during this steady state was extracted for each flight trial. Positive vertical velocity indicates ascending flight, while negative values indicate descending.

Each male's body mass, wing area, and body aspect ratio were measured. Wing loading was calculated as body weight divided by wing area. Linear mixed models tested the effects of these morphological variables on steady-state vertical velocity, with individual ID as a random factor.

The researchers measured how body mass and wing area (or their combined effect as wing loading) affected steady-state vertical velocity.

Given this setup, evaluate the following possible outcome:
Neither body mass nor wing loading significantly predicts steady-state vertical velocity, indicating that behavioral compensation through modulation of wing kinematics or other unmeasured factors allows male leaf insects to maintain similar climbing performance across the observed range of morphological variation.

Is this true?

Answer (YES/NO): NO